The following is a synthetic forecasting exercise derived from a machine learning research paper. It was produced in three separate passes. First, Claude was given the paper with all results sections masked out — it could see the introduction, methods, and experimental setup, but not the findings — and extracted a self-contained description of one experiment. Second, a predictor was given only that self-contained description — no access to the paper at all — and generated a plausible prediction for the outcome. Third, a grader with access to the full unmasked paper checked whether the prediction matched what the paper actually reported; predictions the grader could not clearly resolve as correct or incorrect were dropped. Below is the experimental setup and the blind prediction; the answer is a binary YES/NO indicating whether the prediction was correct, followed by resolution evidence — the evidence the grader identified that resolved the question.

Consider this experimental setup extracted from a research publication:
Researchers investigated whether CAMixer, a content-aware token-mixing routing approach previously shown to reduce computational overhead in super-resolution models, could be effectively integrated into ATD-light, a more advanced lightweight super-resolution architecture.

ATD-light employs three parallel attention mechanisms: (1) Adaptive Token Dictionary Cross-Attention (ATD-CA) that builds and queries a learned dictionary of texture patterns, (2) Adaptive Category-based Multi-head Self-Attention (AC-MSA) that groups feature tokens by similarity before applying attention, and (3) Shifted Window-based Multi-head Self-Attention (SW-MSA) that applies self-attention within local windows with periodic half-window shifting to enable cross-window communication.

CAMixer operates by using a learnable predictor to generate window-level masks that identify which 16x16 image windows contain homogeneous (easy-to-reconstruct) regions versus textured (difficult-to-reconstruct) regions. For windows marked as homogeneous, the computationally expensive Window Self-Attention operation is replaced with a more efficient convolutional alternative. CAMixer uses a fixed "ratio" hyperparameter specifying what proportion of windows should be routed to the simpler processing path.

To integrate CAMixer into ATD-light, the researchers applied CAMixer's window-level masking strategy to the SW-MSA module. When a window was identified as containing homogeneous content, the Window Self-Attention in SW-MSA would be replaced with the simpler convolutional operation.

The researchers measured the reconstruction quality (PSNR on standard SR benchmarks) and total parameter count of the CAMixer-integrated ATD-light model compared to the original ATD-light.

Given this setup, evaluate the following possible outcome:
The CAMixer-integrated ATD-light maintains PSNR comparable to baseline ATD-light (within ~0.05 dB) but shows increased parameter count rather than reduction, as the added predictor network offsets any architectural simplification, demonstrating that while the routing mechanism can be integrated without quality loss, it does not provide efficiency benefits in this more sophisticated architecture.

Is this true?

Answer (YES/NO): NO